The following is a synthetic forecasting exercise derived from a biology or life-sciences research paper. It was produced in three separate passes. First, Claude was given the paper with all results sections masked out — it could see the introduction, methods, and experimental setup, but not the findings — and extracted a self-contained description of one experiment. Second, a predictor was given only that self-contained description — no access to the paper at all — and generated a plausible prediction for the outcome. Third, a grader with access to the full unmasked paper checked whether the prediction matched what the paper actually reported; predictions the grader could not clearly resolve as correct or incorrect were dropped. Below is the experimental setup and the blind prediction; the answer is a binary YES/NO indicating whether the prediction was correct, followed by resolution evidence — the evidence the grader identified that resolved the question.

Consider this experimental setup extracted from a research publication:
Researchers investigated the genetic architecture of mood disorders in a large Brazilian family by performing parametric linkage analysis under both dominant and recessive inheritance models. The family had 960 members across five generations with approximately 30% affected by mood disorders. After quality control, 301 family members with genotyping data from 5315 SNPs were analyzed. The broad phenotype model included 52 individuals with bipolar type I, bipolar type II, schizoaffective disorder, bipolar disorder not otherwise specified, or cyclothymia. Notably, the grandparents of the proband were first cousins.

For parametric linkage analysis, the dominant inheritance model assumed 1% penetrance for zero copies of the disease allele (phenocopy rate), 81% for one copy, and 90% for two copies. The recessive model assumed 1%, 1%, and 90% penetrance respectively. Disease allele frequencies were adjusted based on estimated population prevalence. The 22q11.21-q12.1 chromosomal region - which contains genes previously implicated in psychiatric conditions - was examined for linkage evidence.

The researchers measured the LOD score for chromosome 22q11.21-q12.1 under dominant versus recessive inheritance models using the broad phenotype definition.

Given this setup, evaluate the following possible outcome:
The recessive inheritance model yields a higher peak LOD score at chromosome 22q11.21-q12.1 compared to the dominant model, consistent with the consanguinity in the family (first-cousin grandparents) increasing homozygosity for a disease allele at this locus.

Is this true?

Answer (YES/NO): YES